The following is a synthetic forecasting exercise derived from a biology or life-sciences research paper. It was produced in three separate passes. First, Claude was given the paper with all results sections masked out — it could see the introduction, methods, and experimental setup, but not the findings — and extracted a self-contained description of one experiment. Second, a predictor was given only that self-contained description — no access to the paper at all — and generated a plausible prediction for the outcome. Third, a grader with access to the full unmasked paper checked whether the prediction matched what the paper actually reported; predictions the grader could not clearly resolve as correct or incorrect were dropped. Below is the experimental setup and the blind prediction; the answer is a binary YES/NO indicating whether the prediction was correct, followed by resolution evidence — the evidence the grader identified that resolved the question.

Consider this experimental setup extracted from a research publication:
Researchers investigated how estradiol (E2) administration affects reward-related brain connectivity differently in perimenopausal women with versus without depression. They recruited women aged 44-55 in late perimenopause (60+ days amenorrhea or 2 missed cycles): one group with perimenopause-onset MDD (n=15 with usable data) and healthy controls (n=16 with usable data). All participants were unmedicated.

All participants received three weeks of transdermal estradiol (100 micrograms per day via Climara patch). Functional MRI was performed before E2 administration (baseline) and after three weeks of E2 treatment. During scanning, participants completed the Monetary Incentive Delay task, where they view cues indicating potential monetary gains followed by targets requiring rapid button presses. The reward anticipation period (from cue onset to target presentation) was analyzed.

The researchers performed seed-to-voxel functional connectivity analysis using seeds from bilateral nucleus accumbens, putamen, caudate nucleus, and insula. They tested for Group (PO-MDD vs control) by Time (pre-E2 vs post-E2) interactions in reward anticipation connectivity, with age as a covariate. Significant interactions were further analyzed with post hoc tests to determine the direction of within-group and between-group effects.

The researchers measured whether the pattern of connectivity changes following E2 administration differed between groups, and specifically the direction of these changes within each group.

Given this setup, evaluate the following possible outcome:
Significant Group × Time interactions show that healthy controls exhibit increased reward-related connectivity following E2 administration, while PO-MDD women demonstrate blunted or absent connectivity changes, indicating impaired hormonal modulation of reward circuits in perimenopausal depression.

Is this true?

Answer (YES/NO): NO